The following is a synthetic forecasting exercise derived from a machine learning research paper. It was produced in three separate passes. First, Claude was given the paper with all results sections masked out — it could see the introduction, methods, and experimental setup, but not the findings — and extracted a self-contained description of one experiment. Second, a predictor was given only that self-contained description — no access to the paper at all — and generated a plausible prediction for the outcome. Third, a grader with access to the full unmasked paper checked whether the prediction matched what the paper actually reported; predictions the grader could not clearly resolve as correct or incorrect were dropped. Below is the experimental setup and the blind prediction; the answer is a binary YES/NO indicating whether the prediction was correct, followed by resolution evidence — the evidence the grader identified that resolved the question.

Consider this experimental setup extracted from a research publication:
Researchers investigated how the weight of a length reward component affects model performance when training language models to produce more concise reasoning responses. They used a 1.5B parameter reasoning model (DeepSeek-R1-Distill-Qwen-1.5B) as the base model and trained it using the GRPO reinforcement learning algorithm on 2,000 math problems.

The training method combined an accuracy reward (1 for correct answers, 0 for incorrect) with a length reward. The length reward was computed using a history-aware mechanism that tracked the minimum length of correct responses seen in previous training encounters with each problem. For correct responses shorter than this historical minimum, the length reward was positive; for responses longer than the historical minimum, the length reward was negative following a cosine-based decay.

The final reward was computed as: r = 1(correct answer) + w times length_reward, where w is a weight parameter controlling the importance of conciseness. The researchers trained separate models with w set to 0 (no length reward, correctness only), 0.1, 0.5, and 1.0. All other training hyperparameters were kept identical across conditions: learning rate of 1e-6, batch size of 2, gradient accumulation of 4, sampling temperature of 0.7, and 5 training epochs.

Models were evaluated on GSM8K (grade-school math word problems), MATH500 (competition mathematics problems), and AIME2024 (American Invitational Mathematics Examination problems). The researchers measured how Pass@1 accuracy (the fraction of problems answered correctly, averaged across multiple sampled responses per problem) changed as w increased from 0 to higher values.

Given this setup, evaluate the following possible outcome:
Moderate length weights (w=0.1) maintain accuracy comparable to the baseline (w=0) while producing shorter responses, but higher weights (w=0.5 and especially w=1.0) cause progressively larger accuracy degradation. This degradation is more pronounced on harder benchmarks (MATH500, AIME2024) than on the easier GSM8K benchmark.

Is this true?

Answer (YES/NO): NO